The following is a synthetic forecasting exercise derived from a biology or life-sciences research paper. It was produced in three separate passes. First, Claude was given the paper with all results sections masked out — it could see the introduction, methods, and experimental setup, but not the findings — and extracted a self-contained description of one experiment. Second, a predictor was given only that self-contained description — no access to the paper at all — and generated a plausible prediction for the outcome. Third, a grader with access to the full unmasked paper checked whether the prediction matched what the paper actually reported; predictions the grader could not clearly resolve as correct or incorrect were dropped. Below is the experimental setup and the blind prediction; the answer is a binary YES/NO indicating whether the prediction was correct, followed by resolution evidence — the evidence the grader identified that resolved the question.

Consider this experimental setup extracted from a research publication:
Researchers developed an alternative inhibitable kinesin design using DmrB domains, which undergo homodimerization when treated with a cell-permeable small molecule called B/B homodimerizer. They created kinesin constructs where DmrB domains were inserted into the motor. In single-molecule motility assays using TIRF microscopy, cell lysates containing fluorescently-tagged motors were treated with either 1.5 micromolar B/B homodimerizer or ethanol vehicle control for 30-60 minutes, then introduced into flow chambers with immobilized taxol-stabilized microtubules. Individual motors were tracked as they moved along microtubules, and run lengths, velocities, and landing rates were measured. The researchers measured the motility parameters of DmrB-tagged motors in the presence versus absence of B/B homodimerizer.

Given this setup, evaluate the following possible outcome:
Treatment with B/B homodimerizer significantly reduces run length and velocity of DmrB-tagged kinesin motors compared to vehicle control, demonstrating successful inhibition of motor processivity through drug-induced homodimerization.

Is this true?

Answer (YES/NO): NO